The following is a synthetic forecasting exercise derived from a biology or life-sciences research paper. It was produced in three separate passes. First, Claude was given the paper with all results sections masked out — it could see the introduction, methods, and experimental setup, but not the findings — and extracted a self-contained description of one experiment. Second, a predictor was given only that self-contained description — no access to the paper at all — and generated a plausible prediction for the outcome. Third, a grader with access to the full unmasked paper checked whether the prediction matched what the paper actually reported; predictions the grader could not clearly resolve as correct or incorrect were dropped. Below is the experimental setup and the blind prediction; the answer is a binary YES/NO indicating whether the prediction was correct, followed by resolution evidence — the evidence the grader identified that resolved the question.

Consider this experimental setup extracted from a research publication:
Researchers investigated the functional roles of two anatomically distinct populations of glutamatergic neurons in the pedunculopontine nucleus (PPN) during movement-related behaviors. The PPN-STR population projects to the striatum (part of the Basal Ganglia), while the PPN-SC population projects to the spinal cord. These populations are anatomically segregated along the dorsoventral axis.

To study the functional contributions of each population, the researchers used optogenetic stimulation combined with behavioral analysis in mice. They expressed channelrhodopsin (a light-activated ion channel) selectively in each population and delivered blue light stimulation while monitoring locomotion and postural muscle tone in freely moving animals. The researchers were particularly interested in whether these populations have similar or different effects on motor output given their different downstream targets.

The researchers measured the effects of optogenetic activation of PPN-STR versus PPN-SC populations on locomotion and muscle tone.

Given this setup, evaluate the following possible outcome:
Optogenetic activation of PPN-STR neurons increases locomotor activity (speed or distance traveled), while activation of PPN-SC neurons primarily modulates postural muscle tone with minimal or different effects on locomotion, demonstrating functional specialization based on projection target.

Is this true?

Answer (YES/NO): NO